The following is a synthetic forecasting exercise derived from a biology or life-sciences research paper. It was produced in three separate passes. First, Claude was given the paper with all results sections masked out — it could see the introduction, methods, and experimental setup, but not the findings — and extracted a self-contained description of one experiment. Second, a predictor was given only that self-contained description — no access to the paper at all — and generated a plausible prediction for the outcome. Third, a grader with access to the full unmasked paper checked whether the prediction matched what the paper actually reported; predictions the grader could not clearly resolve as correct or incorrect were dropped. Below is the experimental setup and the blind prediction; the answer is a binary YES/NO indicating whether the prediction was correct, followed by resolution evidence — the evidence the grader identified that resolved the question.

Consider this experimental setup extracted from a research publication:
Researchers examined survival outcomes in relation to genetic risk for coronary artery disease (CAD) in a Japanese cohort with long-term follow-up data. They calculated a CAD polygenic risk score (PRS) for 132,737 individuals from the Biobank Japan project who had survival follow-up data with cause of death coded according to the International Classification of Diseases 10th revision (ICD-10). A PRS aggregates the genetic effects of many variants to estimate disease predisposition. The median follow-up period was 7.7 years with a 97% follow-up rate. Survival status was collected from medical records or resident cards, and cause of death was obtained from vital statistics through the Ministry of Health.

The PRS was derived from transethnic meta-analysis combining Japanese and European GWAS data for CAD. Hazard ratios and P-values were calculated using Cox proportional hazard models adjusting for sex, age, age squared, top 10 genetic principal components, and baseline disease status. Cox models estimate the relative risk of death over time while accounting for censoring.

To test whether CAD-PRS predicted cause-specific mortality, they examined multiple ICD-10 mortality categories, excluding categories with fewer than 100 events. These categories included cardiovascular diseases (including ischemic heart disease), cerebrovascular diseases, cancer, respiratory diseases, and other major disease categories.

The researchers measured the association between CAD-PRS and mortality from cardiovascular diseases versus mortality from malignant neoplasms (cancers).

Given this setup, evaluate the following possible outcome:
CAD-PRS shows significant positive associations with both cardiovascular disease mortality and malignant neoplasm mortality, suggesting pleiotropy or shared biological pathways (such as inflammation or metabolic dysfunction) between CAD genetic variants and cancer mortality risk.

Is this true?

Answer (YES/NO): NO